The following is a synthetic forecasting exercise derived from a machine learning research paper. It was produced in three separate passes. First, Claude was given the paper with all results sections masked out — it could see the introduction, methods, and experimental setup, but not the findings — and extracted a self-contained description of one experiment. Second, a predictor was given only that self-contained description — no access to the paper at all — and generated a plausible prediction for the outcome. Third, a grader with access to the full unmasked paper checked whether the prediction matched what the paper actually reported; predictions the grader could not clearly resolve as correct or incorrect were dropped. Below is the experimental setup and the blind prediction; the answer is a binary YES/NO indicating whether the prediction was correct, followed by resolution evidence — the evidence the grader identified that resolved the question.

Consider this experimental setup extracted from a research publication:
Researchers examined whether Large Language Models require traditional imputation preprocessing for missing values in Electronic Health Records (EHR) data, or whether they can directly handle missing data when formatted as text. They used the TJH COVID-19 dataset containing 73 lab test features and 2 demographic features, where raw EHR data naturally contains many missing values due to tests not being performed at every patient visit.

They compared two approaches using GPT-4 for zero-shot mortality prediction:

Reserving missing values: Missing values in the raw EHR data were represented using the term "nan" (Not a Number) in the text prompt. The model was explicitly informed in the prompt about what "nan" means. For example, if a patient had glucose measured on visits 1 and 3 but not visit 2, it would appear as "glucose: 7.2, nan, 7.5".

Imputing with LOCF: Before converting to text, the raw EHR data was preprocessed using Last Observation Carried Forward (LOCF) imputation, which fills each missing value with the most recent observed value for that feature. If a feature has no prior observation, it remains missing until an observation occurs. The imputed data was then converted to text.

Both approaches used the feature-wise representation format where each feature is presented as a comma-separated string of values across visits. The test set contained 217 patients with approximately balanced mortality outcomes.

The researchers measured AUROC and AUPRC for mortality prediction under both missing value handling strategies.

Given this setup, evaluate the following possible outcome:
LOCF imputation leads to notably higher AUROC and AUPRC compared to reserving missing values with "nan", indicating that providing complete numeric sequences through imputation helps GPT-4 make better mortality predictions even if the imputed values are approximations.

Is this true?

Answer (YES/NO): YES